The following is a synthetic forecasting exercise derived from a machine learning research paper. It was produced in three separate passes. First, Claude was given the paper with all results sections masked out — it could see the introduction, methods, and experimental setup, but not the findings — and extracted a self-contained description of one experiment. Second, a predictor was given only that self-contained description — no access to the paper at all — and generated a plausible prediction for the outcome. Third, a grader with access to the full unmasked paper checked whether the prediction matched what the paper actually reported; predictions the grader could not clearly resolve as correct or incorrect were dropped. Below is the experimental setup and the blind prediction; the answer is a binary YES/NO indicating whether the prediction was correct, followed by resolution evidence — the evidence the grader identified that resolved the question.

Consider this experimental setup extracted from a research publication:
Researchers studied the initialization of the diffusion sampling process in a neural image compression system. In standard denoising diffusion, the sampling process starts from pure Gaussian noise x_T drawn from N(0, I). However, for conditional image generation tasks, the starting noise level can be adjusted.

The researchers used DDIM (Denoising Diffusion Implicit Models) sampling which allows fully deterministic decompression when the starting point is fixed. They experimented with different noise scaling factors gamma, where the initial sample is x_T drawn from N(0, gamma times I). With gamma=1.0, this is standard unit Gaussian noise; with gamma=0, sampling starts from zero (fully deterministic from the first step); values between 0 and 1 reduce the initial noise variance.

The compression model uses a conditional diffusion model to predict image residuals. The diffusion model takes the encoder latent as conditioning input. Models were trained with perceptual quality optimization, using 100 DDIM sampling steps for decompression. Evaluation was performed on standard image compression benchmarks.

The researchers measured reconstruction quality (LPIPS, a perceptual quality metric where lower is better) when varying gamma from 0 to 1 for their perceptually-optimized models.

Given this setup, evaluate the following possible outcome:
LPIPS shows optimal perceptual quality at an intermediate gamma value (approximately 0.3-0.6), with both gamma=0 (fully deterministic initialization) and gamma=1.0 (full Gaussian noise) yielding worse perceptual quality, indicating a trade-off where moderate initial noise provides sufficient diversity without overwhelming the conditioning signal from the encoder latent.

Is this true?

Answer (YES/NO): NO